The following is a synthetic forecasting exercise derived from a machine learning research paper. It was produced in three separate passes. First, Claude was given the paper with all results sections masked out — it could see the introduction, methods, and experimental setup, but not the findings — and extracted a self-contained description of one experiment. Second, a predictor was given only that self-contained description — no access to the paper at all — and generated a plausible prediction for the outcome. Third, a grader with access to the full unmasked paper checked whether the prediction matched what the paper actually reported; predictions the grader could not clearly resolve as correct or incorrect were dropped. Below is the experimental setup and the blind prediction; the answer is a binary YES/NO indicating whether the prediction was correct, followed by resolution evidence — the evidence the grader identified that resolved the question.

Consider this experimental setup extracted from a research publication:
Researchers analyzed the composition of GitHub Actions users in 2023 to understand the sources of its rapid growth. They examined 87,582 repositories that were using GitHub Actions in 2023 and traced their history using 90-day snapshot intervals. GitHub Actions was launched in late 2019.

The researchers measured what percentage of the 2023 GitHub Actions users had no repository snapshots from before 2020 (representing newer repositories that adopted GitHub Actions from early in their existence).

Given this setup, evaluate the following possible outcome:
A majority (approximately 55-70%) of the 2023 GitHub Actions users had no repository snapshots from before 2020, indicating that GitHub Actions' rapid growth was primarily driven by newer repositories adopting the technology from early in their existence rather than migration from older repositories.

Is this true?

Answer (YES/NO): NO